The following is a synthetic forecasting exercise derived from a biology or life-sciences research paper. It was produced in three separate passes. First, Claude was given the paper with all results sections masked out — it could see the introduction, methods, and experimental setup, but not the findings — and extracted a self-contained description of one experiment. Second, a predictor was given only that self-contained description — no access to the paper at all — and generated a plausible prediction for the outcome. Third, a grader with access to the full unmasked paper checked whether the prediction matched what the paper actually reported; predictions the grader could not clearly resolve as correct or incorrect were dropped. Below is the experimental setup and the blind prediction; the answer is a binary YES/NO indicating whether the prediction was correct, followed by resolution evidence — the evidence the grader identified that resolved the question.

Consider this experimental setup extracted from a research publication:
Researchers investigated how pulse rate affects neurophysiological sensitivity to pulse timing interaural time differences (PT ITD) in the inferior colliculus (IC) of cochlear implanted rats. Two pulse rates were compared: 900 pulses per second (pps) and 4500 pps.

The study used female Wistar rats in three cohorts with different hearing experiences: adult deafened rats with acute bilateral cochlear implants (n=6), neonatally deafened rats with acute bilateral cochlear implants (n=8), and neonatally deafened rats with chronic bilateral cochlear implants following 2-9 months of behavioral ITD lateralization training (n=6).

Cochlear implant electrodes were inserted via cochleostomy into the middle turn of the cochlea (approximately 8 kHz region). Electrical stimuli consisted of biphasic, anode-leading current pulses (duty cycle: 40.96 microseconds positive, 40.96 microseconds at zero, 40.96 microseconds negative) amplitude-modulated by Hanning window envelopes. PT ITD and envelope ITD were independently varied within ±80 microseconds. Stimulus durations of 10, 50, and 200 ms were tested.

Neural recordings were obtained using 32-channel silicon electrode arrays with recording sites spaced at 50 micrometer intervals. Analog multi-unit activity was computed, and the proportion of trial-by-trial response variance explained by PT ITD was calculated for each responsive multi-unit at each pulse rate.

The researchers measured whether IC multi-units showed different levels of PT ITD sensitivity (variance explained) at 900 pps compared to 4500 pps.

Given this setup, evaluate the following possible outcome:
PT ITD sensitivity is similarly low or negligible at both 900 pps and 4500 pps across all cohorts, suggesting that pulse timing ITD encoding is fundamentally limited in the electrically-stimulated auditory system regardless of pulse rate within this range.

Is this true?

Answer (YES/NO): NO